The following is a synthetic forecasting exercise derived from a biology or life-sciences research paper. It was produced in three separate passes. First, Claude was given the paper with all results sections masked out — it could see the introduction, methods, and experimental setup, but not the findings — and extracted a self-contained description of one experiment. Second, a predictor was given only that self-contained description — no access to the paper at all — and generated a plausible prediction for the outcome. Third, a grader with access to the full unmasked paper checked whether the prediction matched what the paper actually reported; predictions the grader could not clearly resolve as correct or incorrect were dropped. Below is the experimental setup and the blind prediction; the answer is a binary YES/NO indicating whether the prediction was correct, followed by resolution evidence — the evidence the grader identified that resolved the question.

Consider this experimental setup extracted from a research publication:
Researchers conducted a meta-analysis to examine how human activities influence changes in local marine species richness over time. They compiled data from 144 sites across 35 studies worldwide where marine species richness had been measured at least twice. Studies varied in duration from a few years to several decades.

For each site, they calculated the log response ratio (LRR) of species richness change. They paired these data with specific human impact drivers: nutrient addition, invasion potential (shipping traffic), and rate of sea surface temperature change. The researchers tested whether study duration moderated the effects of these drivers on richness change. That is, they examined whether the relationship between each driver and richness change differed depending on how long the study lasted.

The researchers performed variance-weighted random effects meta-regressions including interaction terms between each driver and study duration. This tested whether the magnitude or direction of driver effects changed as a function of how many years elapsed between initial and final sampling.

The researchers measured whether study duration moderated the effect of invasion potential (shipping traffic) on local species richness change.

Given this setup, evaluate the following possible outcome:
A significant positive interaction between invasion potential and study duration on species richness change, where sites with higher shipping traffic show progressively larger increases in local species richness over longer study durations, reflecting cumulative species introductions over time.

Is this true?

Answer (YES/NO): YES